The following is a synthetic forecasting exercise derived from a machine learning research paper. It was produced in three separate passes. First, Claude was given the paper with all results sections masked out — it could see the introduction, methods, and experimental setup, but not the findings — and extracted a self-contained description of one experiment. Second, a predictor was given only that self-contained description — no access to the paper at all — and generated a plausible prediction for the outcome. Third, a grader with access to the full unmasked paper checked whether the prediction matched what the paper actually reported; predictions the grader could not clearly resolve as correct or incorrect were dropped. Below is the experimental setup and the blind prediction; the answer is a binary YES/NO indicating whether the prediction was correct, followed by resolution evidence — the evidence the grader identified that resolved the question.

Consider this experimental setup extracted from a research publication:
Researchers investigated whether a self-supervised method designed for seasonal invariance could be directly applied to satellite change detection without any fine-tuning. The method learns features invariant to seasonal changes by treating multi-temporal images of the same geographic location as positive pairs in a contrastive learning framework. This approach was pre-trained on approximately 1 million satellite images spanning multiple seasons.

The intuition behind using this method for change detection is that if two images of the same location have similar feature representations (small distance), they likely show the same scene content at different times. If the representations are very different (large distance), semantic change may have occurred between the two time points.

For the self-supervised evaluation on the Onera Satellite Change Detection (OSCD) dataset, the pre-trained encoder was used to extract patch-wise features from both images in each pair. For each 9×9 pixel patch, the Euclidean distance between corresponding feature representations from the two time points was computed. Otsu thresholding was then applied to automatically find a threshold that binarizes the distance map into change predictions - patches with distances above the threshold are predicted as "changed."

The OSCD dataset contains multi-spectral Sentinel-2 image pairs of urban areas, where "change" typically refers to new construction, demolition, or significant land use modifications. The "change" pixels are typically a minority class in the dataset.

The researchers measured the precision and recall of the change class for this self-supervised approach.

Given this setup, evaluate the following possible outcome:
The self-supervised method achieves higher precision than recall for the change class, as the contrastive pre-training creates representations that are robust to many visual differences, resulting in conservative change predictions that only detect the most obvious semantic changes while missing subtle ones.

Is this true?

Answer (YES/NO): YES